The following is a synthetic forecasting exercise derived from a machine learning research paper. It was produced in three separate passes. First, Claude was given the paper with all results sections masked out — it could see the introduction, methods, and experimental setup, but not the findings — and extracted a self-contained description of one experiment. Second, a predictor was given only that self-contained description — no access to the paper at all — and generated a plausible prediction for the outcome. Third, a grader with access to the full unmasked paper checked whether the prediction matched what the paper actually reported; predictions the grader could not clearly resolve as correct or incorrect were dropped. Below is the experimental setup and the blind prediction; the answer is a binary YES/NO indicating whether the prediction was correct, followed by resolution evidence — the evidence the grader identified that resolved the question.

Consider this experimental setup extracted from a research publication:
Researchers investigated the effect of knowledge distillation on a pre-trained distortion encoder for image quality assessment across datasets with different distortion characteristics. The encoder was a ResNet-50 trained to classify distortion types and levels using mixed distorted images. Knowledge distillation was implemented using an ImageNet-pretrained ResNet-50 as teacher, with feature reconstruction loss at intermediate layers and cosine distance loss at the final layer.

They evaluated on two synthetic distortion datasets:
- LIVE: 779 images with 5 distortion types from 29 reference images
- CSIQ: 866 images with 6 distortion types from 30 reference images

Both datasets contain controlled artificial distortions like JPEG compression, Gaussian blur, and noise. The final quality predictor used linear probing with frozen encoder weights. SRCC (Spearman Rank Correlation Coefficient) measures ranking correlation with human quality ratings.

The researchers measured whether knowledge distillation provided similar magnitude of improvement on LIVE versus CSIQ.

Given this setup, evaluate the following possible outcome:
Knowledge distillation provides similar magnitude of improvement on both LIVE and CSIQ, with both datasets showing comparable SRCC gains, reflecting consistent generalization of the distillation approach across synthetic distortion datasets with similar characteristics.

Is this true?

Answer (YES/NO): YES